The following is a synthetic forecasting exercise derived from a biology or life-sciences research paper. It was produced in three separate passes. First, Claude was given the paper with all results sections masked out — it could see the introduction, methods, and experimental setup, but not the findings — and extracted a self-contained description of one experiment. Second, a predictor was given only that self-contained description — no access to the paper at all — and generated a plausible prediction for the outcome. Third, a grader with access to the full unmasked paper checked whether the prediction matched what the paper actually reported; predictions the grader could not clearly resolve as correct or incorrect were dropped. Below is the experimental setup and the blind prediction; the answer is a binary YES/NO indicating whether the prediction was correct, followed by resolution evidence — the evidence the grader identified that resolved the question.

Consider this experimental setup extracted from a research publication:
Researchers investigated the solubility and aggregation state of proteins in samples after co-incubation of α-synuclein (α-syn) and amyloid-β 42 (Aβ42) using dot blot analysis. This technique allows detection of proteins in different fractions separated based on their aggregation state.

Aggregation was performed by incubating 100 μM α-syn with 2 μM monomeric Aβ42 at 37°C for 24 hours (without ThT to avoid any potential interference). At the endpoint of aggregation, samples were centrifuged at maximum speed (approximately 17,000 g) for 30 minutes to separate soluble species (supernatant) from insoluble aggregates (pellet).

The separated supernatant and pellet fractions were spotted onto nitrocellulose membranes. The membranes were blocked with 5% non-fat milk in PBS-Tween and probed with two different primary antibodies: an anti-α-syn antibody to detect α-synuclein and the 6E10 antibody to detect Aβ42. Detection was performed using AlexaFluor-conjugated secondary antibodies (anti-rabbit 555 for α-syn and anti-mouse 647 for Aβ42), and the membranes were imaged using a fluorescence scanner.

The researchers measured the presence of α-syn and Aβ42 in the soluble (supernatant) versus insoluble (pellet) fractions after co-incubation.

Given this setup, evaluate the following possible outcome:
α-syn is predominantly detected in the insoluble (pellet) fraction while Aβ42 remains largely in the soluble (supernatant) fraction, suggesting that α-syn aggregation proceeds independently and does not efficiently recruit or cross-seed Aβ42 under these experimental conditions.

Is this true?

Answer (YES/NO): NO